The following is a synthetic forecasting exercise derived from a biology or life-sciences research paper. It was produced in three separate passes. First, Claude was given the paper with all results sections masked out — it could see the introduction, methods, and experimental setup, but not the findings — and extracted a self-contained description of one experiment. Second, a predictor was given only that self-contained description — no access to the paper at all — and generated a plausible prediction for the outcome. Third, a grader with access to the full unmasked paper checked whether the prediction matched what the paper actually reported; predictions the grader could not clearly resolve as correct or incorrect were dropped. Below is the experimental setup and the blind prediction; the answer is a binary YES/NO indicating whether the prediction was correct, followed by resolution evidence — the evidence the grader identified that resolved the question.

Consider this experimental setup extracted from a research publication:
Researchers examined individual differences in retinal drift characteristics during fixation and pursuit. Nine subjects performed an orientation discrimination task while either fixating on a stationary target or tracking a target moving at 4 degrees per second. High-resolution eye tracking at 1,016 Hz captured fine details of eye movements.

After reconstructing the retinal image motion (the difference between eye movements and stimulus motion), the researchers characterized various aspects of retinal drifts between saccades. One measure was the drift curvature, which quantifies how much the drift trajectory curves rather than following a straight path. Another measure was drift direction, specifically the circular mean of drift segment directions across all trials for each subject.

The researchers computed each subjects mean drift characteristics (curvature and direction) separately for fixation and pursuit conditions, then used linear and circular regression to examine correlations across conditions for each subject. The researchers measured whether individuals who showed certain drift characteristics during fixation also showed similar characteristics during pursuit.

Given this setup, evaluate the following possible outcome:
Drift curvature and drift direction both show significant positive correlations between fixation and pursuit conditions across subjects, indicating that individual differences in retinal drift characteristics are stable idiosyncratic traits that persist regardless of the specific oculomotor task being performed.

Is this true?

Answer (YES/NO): YES